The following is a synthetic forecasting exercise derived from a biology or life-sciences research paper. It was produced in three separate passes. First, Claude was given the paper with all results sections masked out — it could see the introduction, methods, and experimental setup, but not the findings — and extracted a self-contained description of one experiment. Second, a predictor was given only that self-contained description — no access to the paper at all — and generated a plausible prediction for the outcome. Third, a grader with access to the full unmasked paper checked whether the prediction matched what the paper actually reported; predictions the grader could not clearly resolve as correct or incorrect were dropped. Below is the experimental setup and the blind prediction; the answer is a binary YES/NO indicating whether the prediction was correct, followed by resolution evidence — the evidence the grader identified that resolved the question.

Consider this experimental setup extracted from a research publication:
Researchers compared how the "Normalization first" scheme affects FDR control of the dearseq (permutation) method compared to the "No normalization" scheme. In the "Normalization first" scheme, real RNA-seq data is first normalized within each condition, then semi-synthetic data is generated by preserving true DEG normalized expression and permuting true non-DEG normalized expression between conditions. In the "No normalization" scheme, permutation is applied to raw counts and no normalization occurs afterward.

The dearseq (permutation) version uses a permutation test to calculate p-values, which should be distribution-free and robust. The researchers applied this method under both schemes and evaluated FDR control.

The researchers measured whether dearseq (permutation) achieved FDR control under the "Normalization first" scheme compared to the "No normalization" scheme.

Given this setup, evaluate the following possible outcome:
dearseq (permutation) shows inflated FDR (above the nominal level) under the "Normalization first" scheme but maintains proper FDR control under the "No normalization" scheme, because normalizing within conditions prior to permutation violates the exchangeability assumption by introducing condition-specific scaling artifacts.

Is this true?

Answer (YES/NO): NO